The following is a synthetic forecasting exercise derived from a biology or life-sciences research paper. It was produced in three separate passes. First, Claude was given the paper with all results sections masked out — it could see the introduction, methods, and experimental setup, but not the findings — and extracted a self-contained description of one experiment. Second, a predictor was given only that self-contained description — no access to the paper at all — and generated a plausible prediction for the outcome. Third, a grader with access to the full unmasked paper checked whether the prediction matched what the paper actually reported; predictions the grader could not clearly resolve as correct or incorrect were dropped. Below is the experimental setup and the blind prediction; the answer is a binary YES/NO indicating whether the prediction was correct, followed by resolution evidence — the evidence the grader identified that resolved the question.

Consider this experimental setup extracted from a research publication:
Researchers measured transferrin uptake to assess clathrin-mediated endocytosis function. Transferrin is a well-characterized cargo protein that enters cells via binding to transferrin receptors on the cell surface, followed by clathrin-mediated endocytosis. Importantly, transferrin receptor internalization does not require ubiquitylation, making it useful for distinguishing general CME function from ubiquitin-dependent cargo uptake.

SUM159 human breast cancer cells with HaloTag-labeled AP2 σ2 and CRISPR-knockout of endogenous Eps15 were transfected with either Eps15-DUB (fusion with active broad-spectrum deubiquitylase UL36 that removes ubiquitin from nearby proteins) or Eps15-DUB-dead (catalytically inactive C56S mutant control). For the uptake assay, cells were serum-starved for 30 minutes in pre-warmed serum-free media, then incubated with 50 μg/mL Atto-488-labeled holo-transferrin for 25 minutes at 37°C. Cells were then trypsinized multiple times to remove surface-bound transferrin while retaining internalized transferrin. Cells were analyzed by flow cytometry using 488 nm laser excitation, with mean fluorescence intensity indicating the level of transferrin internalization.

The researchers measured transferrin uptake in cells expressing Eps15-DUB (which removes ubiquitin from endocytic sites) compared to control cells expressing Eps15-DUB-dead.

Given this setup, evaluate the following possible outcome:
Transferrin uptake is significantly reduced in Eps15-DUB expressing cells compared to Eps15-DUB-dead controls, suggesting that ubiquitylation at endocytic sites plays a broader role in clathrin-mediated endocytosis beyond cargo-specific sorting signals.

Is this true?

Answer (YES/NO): YES